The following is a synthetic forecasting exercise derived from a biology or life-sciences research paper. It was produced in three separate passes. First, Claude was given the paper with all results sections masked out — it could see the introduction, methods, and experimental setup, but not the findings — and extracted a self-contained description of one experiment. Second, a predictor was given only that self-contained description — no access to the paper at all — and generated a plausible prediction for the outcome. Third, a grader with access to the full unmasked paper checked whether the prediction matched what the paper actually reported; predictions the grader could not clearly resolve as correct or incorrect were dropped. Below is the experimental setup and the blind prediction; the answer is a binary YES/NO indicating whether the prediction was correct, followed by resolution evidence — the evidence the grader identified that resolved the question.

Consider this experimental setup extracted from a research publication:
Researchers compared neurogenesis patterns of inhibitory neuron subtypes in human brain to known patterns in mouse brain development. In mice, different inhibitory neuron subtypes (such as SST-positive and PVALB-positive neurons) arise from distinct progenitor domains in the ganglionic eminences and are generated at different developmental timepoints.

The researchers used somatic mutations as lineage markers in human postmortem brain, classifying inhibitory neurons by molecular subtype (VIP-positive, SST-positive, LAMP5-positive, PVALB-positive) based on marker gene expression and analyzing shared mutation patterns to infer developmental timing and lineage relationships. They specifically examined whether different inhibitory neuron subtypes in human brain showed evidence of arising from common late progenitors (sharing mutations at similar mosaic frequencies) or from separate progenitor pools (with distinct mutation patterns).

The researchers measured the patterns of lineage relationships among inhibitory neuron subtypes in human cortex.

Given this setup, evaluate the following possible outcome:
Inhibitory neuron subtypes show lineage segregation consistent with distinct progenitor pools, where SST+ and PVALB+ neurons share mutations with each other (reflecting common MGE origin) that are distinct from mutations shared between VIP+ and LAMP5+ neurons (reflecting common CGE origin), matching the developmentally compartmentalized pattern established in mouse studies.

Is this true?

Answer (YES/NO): NO